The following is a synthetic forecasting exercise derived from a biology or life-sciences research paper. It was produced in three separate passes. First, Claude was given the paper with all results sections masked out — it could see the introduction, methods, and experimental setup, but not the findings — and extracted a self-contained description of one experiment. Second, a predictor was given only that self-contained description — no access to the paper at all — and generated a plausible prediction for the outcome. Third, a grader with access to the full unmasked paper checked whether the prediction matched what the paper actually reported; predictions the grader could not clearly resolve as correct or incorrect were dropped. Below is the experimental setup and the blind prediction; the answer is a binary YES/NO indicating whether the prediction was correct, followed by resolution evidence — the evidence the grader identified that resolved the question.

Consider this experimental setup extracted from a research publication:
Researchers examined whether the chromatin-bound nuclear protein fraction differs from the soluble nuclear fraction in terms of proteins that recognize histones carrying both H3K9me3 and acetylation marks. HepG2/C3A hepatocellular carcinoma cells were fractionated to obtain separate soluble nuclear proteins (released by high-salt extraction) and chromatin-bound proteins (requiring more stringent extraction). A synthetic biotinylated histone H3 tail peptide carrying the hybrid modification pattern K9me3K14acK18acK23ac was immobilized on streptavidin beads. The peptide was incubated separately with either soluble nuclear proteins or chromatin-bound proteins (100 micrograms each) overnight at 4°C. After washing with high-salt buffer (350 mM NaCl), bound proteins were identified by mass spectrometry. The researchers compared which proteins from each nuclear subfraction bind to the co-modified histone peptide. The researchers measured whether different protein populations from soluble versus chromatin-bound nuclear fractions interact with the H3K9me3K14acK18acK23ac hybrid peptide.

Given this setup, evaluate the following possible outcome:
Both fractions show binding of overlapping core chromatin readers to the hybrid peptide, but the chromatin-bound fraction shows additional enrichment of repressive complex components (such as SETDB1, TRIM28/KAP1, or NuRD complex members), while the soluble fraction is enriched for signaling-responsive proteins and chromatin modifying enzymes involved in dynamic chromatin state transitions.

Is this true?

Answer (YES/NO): NO